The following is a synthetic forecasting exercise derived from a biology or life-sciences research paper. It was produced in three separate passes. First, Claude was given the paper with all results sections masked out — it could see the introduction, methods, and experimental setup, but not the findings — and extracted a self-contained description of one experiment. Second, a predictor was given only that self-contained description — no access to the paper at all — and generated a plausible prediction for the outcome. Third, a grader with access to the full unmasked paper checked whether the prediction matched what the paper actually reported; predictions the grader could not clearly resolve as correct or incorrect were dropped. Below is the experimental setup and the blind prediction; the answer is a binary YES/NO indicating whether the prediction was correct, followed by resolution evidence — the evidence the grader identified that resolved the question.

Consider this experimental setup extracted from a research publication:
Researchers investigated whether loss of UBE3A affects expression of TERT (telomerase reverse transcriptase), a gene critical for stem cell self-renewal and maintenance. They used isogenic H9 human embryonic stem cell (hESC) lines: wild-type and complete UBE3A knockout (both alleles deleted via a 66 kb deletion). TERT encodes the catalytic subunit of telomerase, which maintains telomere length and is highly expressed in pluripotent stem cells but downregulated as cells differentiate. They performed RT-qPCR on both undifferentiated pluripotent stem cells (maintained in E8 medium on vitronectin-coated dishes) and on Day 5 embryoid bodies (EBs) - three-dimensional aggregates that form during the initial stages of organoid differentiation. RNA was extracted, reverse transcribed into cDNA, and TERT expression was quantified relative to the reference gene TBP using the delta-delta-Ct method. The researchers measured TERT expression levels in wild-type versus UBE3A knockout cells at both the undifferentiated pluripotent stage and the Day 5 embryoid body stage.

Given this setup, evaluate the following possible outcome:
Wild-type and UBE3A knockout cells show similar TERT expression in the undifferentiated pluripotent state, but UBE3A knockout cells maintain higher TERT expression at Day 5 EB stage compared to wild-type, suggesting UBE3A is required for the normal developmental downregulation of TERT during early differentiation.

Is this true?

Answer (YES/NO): NO